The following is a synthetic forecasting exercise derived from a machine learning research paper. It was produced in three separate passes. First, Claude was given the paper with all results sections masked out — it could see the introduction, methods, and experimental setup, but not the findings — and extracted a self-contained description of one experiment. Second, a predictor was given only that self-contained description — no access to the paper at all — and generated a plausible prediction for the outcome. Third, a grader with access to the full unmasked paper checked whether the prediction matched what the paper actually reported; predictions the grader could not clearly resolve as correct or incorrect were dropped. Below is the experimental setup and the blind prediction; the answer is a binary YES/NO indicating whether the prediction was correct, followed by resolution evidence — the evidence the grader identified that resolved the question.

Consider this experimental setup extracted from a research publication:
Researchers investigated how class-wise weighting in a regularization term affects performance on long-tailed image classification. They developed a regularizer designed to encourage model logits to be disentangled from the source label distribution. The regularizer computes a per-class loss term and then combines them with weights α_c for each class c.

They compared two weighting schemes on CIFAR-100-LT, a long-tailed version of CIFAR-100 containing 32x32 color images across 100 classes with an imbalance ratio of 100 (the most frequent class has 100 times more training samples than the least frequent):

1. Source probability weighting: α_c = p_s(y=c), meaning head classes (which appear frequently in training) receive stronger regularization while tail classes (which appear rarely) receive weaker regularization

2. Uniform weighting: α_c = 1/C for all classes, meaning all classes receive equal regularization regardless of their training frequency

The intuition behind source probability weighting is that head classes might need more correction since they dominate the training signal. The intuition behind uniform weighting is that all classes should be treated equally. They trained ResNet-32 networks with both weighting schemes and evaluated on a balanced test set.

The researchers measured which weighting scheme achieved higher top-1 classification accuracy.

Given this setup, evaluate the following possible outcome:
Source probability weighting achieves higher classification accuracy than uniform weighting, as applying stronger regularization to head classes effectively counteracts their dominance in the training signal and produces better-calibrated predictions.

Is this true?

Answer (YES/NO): YES